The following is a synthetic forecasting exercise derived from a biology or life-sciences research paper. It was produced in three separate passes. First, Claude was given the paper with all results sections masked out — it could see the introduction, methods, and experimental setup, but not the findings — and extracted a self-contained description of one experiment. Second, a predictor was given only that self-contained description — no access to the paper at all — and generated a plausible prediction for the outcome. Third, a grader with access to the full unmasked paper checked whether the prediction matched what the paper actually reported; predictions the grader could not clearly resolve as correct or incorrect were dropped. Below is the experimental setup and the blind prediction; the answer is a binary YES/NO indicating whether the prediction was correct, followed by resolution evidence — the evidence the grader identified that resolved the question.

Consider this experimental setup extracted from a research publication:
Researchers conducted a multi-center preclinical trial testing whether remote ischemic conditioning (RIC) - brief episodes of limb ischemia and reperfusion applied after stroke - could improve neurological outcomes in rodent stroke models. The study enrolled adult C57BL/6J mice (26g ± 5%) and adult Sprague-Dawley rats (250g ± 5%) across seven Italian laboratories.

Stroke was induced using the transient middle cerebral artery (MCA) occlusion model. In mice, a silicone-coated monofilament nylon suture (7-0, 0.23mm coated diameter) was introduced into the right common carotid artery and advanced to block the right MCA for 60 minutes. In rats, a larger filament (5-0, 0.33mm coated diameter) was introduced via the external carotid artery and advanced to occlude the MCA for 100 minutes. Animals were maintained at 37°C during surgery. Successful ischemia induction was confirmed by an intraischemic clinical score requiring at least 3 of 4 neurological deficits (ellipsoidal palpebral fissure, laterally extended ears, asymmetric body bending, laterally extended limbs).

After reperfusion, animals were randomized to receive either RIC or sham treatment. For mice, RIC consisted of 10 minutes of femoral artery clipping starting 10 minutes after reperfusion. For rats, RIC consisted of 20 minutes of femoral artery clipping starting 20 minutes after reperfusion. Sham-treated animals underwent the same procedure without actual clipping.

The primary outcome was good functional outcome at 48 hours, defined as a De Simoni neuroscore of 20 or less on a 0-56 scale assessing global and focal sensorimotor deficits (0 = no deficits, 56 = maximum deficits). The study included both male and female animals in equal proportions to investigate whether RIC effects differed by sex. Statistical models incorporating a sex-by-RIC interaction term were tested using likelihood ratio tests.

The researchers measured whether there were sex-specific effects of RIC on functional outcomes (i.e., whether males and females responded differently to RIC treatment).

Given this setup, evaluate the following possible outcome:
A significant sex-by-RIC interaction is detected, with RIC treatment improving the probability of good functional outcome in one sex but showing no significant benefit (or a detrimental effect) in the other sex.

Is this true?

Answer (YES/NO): NO